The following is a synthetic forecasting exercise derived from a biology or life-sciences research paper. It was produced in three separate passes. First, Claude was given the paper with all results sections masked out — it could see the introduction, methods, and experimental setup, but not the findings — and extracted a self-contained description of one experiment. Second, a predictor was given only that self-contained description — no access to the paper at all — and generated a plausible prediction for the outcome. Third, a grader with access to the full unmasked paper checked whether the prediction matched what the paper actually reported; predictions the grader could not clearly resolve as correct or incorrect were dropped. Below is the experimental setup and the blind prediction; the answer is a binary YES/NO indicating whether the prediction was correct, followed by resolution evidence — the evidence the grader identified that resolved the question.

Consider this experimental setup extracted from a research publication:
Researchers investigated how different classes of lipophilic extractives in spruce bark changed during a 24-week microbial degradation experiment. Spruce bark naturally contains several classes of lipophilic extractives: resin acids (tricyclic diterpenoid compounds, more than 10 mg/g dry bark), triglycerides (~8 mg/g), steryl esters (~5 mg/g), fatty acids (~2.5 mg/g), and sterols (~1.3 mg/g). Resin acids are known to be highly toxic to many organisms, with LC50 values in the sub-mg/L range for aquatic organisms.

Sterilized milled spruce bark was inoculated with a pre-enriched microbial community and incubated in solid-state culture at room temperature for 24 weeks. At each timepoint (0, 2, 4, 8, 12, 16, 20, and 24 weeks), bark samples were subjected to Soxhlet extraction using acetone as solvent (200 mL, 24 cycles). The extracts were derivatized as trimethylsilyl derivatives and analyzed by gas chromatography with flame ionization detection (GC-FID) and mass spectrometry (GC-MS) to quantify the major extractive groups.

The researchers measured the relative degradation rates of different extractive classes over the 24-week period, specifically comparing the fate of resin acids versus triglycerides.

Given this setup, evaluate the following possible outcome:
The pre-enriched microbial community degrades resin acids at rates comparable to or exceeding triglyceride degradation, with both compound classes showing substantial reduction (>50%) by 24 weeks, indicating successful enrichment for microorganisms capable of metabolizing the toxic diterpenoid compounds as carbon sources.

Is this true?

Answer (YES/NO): NO